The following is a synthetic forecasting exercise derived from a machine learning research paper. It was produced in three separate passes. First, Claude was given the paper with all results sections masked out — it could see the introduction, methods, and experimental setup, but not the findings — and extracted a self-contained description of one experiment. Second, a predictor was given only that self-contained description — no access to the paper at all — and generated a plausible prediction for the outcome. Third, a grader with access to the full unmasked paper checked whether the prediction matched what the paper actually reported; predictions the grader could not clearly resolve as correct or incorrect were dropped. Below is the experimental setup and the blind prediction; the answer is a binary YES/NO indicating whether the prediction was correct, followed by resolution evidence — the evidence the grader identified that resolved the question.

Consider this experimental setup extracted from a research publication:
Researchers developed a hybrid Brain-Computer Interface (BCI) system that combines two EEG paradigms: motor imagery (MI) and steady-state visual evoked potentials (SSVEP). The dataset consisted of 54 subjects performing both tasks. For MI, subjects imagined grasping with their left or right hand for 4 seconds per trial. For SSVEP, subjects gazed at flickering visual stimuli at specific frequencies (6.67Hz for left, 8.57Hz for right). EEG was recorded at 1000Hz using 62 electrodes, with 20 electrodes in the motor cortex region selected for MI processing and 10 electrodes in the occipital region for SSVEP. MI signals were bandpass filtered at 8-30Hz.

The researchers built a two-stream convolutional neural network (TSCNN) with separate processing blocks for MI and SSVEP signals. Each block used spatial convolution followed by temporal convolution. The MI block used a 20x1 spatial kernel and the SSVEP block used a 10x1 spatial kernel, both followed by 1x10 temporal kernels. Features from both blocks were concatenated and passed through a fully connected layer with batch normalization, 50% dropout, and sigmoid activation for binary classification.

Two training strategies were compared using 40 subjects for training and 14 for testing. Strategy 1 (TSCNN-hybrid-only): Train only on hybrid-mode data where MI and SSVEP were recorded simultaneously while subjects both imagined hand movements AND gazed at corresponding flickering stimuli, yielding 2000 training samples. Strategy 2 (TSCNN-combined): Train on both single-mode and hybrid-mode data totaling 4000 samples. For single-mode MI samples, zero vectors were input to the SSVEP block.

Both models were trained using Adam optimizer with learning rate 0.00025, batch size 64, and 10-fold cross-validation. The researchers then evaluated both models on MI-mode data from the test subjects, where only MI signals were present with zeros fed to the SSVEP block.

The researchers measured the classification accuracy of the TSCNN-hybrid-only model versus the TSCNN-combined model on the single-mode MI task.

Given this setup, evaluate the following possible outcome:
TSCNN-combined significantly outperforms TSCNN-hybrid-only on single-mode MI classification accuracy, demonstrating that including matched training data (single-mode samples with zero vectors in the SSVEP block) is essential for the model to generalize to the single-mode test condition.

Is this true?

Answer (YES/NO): YES